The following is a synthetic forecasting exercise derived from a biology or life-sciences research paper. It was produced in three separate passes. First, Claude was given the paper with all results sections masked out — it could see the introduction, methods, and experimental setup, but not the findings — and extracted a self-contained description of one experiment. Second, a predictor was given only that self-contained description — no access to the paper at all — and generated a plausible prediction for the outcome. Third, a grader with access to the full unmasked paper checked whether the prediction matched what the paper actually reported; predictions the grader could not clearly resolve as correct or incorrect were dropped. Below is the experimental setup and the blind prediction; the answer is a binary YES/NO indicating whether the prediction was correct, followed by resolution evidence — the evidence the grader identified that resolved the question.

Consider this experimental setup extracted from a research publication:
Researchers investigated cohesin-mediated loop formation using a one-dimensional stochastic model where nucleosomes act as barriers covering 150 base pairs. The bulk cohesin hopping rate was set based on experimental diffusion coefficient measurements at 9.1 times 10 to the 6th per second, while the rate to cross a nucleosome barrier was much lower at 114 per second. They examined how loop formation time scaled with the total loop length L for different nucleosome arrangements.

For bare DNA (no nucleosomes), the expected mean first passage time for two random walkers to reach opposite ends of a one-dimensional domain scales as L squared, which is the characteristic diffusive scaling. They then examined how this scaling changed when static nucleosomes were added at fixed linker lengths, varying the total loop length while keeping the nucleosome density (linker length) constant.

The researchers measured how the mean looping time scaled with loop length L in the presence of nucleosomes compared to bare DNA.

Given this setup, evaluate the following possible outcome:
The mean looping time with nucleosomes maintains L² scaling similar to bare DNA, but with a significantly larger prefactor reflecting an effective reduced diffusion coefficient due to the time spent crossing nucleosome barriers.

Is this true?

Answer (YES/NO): YES